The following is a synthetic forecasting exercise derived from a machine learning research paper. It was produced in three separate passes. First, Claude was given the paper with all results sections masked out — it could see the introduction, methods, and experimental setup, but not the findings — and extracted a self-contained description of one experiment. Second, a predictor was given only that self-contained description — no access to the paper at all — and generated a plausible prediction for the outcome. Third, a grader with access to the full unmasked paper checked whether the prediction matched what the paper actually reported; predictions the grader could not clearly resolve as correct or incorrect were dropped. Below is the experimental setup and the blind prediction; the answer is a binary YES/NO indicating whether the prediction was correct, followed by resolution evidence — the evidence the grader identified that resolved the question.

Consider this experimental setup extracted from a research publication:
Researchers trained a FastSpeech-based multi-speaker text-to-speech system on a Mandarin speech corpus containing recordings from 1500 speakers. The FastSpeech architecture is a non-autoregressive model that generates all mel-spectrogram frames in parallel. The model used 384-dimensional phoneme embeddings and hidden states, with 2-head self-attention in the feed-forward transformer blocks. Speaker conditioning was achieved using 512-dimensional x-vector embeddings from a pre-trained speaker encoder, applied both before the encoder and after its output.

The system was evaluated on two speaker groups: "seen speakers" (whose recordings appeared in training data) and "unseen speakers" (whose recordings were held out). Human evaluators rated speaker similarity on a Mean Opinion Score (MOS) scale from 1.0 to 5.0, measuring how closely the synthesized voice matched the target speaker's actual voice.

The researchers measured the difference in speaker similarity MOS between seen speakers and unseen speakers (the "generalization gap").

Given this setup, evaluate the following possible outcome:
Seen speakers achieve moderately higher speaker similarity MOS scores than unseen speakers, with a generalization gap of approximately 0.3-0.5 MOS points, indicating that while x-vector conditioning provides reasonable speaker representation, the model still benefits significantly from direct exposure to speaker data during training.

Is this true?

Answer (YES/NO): NO